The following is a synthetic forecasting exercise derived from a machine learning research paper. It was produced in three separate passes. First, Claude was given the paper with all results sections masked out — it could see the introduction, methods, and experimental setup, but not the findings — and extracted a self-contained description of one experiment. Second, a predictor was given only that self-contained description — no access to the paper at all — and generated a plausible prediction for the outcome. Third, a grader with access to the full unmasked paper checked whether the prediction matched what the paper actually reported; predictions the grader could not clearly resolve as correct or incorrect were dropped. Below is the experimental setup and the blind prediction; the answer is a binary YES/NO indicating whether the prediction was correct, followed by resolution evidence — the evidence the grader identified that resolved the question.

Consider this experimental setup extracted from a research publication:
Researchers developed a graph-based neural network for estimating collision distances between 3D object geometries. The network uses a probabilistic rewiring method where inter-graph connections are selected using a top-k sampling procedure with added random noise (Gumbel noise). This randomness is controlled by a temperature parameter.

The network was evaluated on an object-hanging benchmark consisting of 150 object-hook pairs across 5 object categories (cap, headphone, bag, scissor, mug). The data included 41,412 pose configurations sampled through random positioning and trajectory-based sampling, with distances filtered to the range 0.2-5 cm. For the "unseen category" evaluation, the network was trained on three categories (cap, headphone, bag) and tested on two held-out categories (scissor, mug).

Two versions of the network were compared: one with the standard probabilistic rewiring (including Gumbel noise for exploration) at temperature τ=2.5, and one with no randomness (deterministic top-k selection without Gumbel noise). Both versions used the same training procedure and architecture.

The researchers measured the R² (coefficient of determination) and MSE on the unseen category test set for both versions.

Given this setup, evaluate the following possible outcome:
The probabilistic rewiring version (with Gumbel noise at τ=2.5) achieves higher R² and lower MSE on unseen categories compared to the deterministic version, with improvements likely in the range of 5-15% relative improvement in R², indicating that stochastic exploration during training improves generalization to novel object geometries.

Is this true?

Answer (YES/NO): YES